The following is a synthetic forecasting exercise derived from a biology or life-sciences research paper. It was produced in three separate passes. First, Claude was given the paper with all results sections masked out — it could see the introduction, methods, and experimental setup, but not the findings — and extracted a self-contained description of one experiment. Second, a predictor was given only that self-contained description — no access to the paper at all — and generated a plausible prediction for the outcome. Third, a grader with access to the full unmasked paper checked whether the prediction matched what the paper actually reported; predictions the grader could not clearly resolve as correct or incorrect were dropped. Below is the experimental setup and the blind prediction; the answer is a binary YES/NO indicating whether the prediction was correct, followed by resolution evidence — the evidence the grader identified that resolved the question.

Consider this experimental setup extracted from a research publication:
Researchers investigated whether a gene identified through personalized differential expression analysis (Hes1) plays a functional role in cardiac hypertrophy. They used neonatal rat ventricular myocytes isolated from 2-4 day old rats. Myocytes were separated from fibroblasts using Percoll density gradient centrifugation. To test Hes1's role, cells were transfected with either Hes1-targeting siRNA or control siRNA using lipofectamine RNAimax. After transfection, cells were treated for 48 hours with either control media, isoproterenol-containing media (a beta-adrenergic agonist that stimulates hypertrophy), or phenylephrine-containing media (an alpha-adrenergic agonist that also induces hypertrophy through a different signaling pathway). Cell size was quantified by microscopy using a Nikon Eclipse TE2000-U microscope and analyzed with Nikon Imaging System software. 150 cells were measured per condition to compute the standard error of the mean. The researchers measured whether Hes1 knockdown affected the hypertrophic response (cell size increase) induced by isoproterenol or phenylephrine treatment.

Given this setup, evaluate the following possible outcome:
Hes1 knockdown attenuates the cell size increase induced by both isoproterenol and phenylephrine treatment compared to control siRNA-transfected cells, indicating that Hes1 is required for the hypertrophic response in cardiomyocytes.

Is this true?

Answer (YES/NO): YES